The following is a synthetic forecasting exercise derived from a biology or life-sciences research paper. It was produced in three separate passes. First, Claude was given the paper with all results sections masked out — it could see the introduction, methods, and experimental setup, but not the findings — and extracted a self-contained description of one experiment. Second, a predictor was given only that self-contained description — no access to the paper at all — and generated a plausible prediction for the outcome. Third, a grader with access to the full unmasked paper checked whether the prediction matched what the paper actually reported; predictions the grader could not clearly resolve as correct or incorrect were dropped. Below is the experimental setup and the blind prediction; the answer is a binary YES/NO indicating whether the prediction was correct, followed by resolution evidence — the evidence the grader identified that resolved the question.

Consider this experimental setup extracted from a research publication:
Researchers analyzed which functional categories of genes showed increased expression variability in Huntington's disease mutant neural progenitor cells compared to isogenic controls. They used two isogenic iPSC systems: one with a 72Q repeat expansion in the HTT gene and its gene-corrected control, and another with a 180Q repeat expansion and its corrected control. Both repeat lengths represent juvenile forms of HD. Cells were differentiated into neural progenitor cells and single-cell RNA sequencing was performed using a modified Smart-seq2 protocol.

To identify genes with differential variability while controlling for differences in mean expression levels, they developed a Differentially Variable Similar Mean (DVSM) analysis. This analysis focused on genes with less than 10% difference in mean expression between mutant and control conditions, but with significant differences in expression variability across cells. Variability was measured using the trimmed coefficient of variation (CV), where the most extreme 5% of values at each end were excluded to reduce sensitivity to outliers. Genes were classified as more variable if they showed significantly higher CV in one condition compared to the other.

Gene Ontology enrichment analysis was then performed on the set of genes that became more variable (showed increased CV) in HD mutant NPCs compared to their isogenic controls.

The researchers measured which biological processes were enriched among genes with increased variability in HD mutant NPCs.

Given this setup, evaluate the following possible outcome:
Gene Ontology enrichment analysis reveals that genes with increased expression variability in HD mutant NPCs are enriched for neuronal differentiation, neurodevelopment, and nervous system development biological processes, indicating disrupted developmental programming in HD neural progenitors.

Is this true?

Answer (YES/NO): NO